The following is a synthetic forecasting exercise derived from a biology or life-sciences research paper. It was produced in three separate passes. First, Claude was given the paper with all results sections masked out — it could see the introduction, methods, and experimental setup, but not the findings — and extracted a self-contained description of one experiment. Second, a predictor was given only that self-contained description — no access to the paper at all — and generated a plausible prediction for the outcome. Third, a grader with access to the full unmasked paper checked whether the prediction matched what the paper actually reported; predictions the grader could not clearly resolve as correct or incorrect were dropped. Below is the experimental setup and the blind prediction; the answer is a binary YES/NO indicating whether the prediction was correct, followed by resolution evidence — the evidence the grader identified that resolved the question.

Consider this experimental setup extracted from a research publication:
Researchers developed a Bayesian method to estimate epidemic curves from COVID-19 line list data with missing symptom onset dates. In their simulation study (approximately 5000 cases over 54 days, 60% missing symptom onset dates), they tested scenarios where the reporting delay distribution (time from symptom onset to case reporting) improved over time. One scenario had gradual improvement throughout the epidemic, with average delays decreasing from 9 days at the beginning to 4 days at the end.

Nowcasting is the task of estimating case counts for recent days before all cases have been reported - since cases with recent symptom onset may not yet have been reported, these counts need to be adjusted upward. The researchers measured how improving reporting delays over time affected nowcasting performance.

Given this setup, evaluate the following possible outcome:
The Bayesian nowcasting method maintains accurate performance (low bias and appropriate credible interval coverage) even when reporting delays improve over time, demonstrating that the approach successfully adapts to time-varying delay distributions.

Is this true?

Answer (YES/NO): YES